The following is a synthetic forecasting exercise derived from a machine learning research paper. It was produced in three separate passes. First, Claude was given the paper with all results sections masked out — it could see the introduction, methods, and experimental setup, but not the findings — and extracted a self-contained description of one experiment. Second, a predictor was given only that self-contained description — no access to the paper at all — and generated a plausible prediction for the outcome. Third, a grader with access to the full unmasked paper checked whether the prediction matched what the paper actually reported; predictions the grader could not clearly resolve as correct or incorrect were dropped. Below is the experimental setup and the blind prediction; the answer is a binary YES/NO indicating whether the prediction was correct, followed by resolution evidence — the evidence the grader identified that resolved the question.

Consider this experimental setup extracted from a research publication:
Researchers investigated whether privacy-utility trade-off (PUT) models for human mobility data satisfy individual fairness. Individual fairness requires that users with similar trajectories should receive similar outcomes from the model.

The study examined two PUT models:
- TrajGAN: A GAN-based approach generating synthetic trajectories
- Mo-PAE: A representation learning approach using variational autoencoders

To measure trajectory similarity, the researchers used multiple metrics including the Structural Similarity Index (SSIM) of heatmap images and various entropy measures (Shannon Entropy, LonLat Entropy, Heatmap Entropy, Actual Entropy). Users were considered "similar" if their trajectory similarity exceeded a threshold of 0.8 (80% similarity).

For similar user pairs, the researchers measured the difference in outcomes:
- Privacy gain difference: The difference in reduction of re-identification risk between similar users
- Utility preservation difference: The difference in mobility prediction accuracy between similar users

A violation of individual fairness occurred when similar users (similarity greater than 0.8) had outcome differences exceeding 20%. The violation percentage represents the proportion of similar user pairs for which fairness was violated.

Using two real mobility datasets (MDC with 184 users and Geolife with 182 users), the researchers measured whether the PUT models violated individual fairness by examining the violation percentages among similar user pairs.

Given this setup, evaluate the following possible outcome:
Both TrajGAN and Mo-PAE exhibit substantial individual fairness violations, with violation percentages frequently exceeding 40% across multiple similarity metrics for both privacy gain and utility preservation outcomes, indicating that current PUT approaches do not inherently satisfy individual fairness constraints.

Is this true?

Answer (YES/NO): NO